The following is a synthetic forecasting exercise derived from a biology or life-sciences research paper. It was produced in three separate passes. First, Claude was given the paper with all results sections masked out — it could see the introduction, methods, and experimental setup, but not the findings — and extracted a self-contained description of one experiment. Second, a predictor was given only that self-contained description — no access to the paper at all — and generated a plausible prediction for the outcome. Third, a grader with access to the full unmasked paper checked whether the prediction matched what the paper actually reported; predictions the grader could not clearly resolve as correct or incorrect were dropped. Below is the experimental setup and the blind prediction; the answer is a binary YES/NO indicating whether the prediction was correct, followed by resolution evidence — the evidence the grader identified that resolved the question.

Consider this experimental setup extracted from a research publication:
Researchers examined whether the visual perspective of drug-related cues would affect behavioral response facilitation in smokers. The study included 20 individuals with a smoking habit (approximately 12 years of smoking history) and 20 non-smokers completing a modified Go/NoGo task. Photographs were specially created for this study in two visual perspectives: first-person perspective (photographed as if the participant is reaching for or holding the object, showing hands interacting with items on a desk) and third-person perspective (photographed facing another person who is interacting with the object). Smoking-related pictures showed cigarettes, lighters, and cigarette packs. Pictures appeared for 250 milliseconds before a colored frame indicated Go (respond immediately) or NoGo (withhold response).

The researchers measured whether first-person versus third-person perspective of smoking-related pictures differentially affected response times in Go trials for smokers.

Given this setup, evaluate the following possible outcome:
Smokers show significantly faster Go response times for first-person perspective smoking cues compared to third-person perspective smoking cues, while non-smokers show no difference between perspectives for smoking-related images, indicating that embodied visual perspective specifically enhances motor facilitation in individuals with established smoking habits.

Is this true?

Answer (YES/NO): NO